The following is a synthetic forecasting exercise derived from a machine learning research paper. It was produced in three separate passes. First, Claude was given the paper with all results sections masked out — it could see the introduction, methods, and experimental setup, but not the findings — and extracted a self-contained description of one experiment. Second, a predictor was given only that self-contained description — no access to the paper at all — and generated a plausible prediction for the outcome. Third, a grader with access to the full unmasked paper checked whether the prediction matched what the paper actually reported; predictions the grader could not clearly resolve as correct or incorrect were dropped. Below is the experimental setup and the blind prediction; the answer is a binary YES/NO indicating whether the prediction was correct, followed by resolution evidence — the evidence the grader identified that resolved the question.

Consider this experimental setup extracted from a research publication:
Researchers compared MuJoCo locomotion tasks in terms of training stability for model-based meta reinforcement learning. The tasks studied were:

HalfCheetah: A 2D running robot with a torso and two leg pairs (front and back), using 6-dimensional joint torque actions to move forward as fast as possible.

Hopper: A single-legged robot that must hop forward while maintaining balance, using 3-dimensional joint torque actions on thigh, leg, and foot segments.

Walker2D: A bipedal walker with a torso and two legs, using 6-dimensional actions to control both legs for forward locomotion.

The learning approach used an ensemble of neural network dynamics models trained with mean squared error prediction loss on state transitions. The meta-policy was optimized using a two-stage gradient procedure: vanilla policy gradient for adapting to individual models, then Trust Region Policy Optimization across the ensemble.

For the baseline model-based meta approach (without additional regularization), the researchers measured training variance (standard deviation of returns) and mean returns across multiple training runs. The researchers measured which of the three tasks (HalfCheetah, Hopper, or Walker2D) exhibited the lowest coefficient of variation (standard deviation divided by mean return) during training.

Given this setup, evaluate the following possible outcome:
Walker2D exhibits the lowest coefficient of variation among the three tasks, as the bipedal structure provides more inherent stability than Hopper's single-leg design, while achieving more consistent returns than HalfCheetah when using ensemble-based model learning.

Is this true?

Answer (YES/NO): NO